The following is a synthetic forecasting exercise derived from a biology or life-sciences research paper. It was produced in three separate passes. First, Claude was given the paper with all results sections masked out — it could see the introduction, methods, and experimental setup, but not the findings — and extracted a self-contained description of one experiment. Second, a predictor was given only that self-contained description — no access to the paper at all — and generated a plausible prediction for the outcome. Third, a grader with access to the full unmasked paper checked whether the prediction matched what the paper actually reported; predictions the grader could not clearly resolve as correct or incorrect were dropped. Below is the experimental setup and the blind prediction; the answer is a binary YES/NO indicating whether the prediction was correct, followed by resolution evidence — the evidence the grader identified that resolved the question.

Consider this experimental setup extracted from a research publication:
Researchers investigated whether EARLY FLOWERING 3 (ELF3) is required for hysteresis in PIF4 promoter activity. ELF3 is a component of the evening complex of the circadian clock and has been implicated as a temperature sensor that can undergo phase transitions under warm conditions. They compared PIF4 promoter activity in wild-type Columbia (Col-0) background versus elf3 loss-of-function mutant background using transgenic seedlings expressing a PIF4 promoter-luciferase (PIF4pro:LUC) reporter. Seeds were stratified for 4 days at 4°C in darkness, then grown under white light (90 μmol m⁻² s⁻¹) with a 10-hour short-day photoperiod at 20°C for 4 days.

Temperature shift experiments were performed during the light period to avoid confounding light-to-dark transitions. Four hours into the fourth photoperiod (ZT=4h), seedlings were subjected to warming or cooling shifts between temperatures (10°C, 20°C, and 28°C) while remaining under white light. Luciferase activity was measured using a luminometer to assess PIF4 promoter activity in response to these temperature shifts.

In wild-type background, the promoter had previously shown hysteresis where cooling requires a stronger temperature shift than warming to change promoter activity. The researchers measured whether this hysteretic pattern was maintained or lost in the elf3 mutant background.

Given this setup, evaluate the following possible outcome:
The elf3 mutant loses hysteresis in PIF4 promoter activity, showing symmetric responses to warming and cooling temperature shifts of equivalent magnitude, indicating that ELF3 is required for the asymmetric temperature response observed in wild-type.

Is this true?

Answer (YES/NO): YES